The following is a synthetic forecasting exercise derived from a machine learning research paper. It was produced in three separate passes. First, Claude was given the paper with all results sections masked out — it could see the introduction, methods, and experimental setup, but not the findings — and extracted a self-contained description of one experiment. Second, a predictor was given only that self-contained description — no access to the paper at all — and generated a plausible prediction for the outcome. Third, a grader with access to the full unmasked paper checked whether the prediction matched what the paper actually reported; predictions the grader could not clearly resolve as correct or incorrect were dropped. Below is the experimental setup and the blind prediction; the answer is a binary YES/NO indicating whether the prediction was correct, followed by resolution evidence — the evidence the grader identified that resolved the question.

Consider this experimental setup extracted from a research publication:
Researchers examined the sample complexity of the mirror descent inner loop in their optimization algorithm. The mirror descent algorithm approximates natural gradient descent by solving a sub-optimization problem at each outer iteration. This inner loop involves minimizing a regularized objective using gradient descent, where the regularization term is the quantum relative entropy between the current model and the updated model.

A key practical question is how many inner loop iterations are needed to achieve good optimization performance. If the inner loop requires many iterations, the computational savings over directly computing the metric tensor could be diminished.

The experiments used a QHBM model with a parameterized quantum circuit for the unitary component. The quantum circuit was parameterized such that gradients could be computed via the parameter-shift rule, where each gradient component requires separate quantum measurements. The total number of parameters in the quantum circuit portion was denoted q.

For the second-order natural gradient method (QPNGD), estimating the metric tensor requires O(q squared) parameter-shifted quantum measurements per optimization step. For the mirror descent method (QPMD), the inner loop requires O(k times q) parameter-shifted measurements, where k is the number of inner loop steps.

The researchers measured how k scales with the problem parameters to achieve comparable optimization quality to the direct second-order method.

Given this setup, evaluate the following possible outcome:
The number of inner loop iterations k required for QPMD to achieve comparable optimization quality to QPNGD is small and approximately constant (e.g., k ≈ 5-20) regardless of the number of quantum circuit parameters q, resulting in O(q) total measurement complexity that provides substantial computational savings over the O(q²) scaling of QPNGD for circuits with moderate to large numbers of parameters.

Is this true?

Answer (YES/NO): YES